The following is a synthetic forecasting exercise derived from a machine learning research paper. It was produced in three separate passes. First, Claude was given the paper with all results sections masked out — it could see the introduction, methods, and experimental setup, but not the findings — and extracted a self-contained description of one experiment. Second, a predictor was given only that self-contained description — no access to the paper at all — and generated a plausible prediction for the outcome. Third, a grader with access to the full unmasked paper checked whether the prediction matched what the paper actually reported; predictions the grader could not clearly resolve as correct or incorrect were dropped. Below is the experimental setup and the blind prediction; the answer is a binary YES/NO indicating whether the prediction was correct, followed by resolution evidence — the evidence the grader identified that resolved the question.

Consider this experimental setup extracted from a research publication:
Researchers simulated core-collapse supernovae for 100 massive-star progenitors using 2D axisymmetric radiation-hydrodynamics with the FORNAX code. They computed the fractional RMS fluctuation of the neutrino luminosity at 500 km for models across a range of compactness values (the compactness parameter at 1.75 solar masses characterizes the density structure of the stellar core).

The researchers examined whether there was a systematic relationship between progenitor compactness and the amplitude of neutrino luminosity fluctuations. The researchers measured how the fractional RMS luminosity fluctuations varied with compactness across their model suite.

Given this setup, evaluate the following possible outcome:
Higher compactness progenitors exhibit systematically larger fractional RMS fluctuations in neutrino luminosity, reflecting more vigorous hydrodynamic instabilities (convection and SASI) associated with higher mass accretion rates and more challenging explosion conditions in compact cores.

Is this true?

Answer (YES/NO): YES